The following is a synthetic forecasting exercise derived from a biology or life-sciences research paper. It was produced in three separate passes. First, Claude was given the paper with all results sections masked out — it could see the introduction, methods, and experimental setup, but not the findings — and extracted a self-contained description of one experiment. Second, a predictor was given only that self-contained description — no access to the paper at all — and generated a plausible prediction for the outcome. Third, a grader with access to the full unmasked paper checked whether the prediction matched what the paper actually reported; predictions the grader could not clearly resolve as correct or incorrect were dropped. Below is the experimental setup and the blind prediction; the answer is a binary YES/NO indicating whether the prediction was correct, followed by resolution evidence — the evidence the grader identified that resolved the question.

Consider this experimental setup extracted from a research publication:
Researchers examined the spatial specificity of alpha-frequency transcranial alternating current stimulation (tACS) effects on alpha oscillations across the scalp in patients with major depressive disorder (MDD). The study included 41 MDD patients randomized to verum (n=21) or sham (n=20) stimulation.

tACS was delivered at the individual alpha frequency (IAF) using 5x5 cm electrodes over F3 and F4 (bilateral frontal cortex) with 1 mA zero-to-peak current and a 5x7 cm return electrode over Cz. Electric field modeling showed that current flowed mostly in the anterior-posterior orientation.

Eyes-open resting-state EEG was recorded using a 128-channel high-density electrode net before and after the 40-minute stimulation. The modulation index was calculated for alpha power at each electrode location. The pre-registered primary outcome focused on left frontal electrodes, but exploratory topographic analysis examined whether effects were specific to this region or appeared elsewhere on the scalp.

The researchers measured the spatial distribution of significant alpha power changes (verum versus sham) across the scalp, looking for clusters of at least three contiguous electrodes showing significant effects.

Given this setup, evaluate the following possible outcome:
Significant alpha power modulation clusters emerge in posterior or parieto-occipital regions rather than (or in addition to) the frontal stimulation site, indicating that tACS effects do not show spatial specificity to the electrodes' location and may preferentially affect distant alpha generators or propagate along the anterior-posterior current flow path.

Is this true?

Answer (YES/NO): NO